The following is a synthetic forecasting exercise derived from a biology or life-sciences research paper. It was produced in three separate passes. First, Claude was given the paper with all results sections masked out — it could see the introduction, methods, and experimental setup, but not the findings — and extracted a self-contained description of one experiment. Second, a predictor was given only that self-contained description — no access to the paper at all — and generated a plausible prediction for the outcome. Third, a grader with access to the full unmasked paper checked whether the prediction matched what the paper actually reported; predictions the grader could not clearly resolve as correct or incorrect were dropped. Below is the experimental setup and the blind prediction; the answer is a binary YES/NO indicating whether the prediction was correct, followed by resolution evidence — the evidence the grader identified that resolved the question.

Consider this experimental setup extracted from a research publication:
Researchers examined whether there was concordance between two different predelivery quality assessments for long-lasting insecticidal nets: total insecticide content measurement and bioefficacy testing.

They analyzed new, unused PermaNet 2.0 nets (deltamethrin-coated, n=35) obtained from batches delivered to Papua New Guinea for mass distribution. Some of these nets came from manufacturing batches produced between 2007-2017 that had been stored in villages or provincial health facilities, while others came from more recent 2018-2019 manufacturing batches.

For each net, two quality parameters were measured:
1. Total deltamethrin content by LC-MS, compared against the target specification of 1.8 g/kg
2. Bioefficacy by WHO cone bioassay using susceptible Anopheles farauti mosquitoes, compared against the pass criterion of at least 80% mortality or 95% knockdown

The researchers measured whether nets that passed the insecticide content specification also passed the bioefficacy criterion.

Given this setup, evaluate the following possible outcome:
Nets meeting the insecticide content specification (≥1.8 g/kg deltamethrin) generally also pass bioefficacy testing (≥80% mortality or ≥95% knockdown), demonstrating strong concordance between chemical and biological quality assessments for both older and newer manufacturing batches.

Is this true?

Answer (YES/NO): NO